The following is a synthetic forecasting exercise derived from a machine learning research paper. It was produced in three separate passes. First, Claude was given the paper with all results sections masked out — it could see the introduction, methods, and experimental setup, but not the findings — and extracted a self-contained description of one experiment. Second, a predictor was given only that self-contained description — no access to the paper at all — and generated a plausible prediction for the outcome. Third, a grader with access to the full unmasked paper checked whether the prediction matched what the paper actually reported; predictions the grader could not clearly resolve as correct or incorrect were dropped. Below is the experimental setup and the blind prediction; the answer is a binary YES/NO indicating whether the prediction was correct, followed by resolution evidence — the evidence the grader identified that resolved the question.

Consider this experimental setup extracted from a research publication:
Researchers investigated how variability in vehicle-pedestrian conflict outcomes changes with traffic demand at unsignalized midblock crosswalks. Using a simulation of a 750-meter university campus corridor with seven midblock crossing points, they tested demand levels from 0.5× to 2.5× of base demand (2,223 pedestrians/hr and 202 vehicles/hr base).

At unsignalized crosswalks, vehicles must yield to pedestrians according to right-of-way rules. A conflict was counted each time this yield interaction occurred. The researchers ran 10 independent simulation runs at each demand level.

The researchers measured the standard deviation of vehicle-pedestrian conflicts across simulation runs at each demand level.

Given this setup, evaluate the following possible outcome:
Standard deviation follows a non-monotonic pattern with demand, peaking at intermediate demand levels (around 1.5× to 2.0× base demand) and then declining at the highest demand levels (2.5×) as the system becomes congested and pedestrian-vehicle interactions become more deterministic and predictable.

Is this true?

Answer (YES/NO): NO